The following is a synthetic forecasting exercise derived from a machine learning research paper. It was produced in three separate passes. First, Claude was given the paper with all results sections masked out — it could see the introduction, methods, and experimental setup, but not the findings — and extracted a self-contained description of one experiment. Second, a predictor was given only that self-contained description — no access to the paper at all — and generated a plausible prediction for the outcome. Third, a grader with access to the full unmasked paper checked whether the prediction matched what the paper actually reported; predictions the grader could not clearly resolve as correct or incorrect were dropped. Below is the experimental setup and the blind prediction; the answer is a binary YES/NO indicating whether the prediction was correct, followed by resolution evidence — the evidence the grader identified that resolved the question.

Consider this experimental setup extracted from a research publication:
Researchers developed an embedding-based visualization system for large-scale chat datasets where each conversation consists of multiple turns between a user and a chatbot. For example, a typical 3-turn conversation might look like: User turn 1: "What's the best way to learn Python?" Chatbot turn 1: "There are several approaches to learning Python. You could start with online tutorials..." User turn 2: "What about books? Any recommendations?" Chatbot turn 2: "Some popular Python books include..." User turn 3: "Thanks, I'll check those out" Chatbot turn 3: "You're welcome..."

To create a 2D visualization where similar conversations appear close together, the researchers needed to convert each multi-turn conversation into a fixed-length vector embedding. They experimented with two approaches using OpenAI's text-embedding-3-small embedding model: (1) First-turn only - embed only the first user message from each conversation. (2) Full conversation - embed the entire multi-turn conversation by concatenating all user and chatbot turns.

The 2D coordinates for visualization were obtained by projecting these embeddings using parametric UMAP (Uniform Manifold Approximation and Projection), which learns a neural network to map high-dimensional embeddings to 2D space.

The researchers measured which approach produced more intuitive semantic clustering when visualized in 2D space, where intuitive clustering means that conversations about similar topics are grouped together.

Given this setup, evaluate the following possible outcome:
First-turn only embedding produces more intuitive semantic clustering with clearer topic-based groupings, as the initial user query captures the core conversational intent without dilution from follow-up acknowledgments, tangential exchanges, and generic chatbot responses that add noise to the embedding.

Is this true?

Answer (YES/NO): YES